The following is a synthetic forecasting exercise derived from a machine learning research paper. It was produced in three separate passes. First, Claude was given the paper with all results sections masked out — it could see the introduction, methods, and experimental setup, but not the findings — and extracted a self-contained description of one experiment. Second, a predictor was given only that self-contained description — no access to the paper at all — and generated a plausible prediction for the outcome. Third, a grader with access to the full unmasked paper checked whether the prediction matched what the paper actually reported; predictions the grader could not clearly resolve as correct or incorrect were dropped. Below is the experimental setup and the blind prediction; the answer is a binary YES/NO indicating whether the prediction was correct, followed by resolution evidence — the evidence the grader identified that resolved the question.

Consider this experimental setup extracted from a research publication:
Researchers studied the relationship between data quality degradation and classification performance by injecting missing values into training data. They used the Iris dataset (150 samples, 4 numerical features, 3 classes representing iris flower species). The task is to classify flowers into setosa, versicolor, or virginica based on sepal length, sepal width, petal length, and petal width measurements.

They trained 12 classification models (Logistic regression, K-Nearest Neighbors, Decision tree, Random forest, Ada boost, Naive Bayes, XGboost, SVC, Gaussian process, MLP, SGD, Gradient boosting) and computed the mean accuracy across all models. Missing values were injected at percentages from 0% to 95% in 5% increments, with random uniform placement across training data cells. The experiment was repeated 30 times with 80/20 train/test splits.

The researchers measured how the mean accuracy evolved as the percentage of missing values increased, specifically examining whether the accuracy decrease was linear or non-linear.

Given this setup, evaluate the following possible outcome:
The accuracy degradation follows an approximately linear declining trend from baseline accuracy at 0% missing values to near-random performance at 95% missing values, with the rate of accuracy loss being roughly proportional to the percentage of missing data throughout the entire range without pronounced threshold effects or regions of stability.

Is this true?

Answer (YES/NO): NO